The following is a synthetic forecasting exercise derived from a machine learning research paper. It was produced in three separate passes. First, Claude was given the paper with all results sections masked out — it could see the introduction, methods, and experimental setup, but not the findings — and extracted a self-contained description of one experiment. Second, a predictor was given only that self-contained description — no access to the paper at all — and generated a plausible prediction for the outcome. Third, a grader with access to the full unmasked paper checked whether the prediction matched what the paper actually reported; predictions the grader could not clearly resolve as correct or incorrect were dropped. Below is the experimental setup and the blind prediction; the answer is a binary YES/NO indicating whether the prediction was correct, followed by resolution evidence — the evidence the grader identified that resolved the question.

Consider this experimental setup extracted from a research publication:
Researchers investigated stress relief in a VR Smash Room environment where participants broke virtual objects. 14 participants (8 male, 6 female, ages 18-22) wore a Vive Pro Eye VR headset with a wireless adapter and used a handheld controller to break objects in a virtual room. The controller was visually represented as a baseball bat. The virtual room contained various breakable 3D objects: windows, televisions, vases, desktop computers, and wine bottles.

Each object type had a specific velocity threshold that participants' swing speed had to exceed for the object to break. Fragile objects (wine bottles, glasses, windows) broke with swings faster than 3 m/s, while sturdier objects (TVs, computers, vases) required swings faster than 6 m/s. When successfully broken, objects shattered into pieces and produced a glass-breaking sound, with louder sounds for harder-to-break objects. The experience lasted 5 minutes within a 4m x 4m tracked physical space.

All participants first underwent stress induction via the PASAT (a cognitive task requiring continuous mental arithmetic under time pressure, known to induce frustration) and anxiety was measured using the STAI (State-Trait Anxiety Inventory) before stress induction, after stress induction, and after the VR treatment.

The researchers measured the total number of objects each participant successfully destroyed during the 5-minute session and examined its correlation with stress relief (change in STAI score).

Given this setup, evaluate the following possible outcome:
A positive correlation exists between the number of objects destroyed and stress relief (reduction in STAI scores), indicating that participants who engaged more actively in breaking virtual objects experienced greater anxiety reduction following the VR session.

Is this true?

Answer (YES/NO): NO